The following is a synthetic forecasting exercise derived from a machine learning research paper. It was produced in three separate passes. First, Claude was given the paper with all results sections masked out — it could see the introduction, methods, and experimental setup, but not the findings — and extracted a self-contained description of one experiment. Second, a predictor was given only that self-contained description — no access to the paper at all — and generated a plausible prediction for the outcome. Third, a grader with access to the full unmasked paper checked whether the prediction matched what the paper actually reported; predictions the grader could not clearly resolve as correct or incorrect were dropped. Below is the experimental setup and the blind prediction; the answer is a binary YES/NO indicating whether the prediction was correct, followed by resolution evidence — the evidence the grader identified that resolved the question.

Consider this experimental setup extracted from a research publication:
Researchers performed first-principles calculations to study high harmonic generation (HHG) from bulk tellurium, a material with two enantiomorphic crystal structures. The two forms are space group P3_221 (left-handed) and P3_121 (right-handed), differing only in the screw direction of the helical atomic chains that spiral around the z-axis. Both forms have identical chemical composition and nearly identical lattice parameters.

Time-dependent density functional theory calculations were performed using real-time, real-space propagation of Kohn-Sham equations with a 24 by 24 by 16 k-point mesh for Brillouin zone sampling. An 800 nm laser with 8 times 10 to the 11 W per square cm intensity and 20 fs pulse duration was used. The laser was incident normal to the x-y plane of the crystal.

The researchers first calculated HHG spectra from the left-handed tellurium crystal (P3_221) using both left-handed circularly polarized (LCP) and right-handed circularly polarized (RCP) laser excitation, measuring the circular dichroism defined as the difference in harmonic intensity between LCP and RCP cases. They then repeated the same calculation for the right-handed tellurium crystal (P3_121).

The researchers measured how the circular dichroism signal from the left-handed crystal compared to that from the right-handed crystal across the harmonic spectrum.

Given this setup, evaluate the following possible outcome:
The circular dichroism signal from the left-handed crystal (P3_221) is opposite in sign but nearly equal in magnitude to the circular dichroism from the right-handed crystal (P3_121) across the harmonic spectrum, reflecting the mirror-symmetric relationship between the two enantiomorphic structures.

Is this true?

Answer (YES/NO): YES